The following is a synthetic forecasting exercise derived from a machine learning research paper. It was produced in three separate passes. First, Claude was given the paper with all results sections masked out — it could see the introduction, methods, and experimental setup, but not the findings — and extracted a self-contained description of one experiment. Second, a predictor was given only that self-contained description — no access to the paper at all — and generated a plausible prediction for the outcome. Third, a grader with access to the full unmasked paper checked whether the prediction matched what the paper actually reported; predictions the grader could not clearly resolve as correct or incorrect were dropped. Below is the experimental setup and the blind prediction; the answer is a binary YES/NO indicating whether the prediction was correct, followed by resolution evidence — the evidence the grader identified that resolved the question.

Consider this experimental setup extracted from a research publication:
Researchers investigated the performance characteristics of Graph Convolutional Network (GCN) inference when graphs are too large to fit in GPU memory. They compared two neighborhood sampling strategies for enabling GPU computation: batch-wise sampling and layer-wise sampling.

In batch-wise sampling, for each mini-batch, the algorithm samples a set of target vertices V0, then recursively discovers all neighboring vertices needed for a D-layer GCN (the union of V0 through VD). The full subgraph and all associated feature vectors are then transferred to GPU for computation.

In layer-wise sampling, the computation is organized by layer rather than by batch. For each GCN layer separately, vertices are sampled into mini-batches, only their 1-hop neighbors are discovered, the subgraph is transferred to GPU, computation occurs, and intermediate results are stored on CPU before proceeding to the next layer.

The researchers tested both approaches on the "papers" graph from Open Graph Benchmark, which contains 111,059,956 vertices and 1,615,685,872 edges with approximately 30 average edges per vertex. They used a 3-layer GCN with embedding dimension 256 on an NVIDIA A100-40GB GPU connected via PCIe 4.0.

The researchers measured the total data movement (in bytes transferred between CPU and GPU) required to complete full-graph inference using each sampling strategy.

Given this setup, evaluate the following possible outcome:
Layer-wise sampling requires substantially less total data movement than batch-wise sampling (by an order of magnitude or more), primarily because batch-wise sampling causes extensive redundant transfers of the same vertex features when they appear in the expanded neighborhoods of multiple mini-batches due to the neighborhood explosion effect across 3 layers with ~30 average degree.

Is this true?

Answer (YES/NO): YES